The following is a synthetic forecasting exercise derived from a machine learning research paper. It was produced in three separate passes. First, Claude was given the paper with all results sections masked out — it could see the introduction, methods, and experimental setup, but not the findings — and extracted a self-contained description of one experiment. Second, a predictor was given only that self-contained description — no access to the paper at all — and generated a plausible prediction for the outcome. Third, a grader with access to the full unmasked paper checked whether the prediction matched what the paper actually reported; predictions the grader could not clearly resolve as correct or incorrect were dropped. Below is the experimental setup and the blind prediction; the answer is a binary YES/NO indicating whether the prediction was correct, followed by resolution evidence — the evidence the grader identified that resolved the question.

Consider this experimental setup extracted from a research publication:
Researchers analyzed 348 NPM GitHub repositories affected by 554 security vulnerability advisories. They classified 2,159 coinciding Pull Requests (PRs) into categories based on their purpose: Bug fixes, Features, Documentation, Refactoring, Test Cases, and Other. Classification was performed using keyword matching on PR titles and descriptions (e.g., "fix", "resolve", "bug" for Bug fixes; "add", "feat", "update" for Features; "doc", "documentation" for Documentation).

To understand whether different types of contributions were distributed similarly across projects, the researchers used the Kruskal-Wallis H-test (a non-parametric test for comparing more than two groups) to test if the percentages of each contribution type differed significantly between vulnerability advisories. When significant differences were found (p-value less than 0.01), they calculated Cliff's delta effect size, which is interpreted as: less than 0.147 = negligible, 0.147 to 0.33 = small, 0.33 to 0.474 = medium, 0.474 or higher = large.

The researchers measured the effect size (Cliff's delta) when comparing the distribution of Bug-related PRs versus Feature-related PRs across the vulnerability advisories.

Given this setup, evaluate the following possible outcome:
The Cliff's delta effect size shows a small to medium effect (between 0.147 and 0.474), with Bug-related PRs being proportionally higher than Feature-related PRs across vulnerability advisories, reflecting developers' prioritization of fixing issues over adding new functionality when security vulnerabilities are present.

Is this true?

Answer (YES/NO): NO